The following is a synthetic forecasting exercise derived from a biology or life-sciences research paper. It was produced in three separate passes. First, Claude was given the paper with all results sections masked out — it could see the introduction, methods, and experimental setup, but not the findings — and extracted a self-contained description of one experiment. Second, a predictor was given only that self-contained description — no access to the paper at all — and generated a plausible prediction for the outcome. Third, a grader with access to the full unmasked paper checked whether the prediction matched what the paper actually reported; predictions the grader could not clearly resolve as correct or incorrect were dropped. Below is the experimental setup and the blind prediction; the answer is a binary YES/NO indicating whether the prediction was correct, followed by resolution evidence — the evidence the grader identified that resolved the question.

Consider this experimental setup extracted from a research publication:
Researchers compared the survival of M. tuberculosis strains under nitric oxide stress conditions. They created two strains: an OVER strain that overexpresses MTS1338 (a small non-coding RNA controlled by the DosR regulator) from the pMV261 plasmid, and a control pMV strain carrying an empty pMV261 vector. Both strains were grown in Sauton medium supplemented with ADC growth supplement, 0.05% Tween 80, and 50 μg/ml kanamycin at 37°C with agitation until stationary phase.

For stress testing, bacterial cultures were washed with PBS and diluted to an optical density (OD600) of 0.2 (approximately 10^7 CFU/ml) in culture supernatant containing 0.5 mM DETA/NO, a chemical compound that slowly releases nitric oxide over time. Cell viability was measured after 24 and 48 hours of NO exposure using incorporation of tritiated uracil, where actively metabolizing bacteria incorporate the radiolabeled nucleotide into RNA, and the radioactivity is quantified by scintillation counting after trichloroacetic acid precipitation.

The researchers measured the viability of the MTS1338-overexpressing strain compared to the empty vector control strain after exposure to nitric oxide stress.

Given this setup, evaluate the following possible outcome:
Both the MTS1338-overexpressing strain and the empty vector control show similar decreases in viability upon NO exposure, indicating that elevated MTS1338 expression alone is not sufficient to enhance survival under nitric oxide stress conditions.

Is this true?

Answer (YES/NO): NO